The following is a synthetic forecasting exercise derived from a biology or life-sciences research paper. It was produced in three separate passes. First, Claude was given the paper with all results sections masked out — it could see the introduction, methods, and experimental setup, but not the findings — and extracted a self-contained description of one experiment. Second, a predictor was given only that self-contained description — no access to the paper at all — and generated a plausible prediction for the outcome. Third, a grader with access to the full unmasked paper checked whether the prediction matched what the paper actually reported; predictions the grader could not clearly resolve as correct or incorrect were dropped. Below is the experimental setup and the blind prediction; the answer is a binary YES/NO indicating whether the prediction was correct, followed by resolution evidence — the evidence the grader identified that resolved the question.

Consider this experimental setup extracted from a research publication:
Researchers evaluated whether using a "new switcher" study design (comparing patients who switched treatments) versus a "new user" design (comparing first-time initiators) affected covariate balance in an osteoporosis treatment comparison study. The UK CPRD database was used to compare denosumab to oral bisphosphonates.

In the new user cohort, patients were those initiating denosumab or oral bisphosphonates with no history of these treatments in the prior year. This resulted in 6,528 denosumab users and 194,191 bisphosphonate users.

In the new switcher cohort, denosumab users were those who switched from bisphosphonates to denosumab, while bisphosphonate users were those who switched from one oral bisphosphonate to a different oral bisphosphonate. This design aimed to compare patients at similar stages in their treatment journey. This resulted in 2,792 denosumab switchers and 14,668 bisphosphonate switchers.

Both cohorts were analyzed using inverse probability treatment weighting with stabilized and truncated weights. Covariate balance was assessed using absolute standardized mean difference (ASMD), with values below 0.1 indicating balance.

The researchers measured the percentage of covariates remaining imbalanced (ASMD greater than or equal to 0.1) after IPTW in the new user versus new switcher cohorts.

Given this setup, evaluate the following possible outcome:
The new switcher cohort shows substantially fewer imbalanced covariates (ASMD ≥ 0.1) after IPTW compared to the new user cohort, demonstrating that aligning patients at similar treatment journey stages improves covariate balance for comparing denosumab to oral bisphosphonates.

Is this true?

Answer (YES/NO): YES